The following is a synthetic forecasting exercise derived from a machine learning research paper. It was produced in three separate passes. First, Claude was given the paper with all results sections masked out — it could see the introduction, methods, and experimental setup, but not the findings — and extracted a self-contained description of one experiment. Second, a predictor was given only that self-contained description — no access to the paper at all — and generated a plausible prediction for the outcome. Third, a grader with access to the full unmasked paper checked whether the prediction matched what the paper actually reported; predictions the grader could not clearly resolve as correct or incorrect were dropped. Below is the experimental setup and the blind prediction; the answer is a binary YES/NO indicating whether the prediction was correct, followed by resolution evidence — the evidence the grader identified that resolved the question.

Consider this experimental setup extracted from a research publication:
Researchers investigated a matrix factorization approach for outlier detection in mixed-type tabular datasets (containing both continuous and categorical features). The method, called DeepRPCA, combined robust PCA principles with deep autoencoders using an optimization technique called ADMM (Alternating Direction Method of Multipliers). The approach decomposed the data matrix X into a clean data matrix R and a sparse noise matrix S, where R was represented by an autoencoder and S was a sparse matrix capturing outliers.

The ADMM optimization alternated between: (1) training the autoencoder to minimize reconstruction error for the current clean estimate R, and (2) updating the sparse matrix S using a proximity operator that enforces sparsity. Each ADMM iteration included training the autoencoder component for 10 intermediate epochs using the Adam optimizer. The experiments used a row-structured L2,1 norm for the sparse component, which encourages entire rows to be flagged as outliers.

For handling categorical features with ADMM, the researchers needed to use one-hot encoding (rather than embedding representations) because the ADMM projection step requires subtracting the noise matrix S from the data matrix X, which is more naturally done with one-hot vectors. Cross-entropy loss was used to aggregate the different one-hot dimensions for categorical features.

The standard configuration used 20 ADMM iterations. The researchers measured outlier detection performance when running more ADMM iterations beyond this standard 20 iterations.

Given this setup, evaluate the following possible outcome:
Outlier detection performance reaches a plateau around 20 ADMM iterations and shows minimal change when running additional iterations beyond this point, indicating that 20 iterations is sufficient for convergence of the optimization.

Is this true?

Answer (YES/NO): NO